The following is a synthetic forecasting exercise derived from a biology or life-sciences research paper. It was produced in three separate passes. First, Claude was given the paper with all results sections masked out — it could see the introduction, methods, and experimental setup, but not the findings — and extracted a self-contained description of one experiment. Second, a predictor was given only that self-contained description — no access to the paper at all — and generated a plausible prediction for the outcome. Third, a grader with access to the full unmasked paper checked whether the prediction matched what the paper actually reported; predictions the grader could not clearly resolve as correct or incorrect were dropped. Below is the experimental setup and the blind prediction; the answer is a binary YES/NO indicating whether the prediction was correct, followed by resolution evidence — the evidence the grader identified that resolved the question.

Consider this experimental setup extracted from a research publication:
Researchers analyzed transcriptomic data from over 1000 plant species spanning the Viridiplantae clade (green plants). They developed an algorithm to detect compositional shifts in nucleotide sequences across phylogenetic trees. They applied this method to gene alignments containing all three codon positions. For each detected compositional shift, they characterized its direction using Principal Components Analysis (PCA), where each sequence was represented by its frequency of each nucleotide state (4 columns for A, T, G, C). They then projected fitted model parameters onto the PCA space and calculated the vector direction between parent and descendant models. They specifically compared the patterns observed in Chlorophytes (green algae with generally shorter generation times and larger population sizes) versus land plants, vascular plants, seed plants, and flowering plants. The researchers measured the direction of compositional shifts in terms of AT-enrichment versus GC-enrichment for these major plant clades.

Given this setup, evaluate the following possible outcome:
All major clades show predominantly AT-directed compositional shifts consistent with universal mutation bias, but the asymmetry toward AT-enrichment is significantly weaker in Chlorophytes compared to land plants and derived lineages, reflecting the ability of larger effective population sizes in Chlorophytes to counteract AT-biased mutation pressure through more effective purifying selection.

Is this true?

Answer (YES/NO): NO